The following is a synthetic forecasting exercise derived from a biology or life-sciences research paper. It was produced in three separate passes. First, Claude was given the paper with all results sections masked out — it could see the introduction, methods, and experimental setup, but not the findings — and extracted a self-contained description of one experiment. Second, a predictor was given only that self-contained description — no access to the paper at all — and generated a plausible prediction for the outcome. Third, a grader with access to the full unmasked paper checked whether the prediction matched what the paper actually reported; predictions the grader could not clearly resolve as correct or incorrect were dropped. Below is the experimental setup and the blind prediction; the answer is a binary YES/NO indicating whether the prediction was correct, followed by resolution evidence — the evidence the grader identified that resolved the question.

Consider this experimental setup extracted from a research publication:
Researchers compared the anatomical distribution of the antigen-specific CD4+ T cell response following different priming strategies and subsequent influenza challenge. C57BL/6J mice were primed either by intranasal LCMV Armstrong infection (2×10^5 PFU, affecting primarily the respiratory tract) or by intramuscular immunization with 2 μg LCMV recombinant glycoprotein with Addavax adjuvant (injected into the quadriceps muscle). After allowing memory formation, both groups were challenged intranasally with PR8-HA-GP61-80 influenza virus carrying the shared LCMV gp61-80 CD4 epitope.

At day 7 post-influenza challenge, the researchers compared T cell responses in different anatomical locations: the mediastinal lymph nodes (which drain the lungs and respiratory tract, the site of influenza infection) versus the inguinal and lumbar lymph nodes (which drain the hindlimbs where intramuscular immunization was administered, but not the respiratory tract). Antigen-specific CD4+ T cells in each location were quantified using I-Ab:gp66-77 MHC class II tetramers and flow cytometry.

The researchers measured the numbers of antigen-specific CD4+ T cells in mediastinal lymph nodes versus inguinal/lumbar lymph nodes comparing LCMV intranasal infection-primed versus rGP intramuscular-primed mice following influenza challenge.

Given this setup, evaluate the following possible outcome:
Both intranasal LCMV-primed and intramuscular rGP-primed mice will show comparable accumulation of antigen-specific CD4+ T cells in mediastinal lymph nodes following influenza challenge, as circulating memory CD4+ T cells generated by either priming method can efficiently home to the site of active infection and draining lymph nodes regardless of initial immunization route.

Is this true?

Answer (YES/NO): NO